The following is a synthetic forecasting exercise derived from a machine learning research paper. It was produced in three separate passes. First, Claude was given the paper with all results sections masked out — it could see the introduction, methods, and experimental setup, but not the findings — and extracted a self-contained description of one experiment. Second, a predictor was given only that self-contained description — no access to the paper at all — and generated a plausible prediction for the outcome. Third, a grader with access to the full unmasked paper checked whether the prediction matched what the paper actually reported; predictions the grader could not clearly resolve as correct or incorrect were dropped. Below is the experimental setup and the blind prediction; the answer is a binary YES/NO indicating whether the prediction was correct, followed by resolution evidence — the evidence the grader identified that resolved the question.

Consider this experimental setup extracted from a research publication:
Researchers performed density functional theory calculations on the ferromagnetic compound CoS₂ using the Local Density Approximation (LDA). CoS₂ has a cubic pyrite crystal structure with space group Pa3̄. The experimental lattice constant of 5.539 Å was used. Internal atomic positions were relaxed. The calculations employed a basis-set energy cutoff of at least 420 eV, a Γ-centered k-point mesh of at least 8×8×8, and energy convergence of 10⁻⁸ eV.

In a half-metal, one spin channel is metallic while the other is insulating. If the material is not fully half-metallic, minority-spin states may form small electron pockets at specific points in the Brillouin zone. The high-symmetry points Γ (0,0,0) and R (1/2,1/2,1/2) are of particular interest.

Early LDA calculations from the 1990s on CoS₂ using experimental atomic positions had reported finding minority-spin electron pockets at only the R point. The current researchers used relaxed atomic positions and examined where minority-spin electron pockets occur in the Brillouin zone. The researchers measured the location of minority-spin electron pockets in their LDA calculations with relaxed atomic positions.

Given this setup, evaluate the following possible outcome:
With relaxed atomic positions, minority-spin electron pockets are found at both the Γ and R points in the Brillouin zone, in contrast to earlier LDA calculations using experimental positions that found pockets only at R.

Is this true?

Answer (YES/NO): YES